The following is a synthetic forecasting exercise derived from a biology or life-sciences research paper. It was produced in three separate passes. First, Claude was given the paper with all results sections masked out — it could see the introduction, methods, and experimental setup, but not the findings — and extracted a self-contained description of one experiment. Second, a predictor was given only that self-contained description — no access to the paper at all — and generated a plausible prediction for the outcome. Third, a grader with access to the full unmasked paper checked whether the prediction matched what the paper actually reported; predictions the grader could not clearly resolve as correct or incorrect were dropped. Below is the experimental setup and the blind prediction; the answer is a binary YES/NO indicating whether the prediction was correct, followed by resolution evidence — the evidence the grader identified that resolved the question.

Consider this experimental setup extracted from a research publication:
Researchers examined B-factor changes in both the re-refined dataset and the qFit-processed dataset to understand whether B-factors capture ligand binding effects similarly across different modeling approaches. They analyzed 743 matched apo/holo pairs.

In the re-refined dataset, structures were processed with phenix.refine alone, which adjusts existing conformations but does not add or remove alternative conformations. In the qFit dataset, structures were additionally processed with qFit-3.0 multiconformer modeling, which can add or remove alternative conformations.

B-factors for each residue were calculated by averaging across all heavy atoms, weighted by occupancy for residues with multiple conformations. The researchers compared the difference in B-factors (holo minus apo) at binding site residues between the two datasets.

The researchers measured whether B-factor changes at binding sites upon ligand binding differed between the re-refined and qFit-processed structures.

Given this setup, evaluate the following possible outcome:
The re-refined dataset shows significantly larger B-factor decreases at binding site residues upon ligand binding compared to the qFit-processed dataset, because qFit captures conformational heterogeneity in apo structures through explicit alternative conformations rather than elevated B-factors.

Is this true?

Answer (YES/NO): NO